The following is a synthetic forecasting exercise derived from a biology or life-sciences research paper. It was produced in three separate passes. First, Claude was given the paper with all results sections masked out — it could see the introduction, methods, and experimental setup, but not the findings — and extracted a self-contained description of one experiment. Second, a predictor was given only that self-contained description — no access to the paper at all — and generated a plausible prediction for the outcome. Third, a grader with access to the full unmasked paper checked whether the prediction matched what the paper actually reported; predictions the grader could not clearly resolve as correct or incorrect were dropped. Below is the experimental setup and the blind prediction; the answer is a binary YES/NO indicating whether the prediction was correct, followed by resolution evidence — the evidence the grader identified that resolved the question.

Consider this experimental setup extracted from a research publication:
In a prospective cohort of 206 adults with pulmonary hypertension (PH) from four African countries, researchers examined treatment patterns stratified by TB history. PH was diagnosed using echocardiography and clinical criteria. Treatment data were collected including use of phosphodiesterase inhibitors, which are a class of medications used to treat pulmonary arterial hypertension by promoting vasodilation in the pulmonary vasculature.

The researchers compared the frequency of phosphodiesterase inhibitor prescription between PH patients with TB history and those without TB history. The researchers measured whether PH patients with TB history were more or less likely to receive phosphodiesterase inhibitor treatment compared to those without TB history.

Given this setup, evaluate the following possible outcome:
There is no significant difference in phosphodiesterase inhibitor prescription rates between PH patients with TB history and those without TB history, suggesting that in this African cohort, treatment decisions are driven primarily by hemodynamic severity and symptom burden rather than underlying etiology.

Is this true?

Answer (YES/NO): NO